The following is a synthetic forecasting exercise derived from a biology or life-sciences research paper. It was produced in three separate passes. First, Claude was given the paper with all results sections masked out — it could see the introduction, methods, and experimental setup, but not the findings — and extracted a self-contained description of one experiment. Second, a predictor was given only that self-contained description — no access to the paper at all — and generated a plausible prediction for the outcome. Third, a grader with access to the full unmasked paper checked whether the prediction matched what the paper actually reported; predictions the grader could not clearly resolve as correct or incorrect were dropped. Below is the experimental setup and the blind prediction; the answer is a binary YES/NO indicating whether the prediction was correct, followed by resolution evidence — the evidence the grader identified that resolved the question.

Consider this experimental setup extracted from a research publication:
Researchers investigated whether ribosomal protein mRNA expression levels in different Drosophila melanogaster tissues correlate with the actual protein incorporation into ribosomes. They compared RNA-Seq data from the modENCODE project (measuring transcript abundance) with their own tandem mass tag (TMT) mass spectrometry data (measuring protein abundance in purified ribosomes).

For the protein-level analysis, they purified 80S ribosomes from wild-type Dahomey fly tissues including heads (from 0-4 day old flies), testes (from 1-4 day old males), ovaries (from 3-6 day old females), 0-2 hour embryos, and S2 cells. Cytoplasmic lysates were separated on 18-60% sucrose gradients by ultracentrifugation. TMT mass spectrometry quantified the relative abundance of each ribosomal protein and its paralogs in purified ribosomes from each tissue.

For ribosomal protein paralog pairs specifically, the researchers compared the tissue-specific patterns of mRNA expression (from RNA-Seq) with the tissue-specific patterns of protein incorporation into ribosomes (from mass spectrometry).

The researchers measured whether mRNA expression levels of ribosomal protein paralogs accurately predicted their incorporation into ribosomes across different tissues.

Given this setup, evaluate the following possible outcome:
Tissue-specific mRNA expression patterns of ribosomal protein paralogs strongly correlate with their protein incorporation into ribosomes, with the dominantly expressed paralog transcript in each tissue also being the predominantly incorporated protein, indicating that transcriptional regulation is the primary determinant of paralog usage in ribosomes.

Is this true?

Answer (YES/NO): NO